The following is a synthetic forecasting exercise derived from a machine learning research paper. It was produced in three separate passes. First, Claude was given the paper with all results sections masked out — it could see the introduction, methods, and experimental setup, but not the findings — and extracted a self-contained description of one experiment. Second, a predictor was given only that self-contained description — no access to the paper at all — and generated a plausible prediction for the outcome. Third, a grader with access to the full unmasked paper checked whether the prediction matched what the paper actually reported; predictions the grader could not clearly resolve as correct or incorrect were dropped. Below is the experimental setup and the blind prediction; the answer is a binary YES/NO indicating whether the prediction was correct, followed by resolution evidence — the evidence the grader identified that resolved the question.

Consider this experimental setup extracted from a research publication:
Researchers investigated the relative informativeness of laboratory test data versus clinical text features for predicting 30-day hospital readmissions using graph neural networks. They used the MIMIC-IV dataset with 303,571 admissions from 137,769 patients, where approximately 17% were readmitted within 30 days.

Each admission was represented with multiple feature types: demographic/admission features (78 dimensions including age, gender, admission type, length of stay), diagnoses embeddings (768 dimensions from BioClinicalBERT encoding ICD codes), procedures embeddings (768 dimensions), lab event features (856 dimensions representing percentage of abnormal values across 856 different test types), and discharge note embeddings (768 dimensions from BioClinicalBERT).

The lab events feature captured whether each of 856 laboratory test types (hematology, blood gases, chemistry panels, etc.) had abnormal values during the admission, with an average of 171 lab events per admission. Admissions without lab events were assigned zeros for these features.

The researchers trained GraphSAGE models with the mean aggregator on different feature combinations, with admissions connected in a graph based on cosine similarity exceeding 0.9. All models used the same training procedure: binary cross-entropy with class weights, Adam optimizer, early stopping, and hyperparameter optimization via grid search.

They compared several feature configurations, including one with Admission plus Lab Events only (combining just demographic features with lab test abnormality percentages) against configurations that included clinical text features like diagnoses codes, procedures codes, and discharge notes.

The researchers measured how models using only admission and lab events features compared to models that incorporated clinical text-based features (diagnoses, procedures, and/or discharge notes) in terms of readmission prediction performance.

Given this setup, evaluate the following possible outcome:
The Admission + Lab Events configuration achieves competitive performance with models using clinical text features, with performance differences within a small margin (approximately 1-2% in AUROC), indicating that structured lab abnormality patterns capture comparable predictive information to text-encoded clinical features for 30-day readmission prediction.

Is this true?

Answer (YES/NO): NO